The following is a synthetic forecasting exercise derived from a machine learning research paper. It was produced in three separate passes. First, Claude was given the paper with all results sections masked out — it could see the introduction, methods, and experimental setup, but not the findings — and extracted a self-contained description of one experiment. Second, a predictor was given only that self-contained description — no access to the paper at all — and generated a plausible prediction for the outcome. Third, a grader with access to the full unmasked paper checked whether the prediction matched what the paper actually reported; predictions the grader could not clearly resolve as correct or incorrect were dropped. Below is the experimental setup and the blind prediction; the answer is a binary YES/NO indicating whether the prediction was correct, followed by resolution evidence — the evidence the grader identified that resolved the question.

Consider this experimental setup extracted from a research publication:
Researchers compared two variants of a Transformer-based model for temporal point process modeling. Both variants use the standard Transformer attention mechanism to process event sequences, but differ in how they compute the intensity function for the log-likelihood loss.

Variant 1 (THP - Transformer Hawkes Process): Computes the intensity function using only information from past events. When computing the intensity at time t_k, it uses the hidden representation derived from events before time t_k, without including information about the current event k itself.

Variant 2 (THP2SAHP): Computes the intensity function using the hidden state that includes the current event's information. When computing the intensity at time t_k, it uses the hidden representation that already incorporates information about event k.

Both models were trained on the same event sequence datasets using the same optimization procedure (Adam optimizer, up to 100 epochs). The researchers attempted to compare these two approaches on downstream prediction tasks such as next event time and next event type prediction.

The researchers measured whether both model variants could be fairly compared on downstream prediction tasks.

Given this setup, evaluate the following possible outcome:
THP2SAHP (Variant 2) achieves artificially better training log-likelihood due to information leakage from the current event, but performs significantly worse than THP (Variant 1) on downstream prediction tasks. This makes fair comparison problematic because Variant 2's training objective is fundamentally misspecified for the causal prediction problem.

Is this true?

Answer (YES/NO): NO